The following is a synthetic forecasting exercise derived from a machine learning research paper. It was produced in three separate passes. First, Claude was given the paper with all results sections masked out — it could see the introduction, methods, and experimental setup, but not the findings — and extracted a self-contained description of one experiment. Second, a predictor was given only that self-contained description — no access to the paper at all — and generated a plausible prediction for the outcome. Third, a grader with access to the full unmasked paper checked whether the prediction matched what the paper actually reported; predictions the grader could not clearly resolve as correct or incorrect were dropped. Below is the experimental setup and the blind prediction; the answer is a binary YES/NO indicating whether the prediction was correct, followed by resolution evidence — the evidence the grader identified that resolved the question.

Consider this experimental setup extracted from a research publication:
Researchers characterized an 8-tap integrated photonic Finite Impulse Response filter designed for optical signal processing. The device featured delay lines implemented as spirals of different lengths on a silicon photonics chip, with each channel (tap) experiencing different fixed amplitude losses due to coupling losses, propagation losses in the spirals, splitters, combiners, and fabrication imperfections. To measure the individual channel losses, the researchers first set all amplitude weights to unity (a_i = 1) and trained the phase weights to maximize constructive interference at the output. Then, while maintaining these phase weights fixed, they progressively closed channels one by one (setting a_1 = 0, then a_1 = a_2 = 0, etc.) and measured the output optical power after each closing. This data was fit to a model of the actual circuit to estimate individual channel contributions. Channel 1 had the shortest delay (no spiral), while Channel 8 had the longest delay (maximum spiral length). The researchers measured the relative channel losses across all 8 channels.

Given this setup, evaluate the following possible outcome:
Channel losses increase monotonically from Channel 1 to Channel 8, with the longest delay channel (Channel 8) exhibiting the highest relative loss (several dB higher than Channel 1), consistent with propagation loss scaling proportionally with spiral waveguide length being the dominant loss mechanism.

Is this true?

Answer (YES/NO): NO